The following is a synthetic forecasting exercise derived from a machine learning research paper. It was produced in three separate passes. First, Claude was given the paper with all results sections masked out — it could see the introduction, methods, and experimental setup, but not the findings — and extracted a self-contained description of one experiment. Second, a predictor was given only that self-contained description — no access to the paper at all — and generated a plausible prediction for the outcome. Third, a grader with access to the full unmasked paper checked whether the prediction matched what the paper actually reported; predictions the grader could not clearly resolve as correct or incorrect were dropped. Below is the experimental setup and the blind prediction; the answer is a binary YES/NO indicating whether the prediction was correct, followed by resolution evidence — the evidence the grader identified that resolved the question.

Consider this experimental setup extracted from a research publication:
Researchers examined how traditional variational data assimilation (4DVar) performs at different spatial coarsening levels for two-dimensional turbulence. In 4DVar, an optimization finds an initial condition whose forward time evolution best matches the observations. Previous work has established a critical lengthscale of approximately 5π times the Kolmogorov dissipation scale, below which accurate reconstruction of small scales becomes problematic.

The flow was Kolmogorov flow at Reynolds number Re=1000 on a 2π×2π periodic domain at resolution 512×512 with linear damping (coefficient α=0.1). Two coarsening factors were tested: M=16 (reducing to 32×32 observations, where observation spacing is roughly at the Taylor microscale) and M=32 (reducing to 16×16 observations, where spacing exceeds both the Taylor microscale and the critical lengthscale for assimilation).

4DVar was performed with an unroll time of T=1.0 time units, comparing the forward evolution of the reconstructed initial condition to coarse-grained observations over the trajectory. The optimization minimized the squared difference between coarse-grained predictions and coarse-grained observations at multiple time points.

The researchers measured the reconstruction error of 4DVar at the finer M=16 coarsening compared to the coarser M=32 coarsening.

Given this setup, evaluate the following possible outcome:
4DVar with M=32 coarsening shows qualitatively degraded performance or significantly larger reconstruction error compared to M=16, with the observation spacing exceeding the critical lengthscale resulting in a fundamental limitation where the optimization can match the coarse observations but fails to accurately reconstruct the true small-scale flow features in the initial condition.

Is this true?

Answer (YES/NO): YES